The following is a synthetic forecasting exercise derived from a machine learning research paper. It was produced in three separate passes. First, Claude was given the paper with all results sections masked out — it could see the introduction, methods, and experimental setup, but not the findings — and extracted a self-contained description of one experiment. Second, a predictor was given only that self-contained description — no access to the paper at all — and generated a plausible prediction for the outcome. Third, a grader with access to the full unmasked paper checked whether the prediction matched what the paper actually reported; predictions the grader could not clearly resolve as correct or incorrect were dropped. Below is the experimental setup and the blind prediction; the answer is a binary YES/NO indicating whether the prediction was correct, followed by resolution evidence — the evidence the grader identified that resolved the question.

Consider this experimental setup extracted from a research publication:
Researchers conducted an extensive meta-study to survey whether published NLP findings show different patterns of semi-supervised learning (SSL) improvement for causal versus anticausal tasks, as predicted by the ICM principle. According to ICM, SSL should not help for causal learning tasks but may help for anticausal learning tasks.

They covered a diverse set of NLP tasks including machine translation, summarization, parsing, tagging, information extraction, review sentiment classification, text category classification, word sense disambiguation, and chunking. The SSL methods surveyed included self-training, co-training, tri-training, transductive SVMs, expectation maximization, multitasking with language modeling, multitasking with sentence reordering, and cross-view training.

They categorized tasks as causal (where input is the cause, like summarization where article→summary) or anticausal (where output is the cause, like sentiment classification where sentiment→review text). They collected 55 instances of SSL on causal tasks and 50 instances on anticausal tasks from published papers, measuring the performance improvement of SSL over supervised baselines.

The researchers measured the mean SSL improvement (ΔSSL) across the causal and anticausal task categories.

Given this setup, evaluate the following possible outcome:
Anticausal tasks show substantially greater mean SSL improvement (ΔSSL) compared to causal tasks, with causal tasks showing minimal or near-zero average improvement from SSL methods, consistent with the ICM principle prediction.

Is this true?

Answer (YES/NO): YES